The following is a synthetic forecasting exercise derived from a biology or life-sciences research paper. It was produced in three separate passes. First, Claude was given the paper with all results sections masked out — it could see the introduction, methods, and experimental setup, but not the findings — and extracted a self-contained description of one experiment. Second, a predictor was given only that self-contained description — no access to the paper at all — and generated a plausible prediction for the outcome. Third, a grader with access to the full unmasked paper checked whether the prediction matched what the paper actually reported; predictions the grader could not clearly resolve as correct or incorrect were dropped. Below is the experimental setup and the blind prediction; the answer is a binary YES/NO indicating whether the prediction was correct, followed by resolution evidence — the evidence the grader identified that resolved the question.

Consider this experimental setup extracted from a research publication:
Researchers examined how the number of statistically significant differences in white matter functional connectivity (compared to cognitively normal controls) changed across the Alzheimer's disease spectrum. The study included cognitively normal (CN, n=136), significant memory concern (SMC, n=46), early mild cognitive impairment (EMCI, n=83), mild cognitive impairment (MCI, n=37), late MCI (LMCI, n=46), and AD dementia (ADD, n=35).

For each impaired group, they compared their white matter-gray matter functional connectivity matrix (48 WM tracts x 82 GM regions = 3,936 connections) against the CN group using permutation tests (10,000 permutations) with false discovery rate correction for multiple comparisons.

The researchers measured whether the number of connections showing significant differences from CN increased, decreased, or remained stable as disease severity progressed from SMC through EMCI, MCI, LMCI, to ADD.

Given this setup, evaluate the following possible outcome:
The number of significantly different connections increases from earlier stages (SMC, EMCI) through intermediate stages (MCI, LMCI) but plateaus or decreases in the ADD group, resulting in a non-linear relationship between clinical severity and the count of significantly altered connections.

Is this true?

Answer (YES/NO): NO